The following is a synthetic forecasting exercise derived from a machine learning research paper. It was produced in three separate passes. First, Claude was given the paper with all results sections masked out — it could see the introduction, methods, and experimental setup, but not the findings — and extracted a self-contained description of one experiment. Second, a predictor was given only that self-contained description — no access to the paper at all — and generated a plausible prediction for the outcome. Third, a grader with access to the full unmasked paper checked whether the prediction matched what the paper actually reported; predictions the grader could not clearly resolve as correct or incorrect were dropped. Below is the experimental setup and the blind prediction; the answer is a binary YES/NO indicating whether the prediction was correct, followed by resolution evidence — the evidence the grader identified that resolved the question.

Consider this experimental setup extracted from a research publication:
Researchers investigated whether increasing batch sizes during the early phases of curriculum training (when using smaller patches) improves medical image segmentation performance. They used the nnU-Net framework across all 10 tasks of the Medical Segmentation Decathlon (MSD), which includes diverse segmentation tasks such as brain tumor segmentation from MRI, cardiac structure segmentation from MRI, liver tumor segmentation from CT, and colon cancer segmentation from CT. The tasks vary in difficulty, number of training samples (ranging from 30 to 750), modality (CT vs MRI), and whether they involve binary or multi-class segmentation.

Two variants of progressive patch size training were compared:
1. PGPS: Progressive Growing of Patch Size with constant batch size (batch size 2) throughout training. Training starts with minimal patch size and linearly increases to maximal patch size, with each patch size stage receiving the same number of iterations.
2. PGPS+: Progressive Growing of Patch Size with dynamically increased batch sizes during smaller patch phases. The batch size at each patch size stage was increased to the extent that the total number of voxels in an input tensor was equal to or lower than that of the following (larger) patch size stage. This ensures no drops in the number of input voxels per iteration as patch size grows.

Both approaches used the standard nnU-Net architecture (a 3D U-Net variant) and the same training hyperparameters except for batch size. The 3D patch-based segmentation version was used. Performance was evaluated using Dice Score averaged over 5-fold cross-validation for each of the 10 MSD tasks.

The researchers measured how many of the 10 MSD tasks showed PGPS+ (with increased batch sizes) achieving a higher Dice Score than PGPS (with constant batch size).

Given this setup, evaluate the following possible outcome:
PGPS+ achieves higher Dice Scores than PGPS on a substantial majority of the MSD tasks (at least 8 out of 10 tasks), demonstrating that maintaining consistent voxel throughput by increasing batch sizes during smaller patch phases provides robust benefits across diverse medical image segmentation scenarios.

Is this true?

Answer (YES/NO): NO